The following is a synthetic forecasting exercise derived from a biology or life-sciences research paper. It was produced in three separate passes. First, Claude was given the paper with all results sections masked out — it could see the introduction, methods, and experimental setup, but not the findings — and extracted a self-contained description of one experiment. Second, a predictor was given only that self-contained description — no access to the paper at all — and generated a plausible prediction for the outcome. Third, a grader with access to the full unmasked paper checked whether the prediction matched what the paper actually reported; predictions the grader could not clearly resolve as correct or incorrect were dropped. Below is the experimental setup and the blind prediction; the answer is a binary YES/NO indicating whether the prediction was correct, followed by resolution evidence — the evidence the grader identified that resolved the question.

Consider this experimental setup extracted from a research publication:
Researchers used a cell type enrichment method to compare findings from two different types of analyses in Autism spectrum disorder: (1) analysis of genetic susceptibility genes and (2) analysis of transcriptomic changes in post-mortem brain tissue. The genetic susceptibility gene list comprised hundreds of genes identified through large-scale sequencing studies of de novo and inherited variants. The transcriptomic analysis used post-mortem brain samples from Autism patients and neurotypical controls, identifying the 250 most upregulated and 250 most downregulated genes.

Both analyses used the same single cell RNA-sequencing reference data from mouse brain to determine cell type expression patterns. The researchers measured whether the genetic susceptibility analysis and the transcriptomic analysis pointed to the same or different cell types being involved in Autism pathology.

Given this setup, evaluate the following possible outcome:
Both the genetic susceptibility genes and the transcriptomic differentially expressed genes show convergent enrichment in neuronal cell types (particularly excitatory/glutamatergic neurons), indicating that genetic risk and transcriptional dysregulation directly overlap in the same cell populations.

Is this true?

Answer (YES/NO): NO